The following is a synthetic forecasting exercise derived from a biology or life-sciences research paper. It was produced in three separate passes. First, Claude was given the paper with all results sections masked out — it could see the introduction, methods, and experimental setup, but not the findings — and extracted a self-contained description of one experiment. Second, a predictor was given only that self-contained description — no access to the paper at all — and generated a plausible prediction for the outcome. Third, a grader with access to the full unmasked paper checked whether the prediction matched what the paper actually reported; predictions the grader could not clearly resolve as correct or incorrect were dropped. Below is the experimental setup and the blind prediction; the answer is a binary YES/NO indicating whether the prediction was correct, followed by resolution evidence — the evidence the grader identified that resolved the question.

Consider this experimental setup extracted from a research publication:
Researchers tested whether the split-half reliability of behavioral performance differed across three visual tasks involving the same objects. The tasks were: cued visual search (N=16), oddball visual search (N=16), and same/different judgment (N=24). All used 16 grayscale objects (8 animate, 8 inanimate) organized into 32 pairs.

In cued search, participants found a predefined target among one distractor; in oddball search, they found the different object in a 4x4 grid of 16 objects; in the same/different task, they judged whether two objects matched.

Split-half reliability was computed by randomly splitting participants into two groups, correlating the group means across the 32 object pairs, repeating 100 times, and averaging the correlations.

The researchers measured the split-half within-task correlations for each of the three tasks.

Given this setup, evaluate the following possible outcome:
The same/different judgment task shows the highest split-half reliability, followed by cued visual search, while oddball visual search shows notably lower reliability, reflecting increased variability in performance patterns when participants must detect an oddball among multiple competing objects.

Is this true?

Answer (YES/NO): NO